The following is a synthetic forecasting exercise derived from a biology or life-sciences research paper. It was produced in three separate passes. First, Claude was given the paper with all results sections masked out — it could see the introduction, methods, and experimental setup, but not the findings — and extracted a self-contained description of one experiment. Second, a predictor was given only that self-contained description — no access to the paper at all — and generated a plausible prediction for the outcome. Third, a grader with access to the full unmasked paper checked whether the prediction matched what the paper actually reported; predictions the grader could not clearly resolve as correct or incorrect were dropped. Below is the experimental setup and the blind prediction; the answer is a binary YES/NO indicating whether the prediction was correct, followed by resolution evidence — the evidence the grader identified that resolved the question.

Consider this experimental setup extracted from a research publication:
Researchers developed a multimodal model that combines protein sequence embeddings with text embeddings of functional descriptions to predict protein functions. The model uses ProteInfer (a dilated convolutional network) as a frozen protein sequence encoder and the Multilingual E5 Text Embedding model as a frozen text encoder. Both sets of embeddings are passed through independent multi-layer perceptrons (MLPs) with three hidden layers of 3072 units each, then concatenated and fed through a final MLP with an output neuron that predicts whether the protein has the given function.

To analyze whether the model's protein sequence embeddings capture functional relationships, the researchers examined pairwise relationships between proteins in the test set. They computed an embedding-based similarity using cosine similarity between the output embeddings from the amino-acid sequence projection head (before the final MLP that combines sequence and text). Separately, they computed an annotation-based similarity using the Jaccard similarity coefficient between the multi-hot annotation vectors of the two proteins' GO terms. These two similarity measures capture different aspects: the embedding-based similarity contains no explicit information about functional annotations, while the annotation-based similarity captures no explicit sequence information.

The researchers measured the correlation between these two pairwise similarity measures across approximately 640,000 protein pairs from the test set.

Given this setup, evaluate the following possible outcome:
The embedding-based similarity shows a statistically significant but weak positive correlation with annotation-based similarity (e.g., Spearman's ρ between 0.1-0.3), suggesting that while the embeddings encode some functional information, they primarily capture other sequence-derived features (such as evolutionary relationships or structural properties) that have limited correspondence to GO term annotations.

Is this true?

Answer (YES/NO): NO